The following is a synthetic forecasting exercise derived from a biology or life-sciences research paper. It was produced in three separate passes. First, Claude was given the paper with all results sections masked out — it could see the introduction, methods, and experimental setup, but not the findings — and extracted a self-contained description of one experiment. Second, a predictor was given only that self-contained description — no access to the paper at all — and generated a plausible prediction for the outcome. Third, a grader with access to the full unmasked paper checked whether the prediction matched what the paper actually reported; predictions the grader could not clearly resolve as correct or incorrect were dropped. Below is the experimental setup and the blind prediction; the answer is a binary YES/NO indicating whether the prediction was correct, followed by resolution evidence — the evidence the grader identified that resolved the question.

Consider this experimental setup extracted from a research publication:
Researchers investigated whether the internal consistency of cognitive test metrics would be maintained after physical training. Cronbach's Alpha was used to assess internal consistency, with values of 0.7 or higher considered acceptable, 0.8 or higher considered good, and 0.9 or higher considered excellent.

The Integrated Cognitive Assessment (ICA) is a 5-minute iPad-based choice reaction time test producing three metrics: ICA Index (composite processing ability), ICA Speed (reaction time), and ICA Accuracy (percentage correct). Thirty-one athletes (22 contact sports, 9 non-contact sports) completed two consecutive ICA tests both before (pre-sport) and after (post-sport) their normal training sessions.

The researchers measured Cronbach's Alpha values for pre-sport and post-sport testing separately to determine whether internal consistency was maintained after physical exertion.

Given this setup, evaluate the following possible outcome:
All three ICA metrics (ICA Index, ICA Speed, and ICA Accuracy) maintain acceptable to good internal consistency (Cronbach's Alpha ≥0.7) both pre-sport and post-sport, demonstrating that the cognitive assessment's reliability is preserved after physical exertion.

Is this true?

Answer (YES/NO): YES